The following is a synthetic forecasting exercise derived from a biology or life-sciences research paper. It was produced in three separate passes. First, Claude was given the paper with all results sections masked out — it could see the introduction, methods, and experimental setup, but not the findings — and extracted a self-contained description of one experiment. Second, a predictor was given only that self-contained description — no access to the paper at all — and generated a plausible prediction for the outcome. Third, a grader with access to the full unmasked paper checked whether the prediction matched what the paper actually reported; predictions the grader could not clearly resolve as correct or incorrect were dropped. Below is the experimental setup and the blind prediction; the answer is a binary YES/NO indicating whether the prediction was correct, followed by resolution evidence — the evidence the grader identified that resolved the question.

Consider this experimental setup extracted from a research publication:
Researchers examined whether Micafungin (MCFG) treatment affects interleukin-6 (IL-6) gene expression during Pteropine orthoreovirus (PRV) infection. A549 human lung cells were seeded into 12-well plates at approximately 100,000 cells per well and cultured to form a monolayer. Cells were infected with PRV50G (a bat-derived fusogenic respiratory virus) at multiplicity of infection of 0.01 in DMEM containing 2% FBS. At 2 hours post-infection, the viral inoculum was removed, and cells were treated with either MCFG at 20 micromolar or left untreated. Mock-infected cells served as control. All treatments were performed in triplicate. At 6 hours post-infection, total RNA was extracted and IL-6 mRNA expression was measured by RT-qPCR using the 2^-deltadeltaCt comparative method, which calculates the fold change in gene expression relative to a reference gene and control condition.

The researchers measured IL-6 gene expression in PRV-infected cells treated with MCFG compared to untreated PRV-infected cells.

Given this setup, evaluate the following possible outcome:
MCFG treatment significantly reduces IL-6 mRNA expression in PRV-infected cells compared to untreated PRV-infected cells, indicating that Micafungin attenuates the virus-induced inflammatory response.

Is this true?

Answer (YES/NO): NO